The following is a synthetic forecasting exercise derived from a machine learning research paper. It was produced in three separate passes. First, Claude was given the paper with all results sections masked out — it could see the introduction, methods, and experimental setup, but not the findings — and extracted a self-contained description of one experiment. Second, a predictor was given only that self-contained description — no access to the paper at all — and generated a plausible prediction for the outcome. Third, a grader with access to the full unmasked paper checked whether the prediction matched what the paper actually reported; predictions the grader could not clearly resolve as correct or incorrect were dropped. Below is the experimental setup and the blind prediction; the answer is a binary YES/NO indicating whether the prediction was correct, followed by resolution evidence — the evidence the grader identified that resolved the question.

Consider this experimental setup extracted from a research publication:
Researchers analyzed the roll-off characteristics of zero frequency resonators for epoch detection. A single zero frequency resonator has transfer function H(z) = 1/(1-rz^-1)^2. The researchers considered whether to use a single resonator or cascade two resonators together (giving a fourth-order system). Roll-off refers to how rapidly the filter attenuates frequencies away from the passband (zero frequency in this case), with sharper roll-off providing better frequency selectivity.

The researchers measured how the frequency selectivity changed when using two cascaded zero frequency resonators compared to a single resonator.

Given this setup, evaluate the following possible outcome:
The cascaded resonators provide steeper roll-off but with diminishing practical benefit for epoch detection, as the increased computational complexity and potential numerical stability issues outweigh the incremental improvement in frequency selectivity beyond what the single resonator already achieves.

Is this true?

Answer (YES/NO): NO